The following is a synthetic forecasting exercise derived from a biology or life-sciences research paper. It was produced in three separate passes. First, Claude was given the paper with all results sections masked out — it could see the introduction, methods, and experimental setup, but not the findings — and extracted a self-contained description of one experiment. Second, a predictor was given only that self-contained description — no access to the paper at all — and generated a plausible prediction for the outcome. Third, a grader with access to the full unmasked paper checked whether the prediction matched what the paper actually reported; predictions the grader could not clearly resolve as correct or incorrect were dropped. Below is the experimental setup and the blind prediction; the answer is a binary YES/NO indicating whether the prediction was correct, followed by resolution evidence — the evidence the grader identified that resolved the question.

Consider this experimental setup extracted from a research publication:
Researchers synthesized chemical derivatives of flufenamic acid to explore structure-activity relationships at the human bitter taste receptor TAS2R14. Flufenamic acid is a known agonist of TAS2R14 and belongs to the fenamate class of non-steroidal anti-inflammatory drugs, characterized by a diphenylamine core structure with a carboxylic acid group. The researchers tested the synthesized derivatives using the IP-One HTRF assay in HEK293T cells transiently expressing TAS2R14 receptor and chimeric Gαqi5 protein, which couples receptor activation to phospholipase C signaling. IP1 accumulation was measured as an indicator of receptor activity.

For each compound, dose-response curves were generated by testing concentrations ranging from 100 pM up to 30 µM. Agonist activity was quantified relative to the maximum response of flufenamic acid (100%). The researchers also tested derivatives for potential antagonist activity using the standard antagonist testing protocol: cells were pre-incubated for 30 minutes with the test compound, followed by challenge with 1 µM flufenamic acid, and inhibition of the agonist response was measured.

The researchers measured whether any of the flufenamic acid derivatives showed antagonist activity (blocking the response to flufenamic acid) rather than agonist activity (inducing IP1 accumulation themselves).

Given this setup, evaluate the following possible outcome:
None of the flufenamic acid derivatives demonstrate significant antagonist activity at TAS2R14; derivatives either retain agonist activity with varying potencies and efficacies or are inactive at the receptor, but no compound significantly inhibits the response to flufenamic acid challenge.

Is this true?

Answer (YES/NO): NO